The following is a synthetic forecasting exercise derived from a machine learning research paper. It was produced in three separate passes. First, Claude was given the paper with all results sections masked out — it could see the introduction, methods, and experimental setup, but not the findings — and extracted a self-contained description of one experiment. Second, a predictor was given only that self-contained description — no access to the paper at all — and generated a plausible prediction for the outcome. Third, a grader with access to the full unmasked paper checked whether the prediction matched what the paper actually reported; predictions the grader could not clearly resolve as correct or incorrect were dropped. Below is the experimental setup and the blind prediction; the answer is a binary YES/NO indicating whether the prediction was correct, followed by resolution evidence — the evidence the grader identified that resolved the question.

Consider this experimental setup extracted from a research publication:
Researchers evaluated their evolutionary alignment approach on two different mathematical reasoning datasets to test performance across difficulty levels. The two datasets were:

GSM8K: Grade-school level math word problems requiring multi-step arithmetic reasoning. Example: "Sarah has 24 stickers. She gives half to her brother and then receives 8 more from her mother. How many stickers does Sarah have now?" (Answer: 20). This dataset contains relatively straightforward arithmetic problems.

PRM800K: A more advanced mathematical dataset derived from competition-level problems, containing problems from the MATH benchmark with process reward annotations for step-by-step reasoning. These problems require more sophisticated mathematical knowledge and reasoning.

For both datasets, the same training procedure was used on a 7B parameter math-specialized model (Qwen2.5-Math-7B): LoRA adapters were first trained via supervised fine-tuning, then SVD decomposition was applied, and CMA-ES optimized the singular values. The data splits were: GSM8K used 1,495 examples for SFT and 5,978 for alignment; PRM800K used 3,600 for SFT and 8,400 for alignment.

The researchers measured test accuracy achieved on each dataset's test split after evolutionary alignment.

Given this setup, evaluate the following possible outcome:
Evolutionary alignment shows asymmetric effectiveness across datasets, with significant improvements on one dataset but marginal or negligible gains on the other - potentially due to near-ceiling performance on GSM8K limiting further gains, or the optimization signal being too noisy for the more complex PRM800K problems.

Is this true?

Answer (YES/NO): NO